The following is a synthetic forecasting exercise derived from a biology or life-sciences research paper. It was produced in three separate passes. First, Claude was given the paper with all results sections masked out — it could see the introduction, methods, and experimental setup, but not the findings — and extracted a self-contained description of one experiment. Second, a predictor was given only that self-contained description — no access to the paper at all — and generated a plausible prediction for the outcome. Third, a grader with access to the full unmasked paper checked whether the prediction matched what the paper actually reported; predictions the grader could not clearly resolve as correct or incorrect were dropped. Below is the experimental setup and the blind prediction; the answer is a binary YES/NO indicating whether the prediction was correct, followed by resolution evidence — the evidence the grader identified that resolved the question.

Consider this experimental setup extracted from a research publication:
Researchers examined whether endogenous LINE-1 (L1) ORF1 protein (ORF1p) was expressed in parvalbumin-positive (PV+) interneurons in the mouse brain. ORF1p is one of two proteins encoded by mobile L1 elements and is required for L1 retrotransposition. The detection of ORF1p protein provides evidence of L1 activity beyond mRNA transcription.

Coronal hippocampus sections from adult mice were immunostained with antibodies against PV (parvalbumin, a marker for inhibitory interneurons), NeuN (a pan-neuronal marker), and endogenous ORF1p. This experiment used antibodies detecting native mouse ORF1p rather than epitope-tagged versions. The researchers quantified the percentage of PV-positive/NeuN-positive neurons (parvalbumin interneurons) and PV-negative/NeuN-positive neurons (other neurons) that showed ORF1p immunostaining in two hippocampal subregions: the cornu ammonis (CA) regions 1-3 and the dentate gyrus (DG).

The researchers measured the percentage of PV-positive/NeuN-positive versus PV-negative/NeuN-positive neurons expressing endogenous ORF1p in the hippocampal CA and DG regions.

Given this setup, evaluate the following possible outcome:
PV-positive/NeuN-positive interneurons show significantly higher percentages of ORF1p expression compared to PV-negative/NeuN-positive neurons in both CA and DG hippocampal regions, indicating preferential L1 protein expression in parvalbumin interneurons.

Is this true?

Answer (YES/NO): YES